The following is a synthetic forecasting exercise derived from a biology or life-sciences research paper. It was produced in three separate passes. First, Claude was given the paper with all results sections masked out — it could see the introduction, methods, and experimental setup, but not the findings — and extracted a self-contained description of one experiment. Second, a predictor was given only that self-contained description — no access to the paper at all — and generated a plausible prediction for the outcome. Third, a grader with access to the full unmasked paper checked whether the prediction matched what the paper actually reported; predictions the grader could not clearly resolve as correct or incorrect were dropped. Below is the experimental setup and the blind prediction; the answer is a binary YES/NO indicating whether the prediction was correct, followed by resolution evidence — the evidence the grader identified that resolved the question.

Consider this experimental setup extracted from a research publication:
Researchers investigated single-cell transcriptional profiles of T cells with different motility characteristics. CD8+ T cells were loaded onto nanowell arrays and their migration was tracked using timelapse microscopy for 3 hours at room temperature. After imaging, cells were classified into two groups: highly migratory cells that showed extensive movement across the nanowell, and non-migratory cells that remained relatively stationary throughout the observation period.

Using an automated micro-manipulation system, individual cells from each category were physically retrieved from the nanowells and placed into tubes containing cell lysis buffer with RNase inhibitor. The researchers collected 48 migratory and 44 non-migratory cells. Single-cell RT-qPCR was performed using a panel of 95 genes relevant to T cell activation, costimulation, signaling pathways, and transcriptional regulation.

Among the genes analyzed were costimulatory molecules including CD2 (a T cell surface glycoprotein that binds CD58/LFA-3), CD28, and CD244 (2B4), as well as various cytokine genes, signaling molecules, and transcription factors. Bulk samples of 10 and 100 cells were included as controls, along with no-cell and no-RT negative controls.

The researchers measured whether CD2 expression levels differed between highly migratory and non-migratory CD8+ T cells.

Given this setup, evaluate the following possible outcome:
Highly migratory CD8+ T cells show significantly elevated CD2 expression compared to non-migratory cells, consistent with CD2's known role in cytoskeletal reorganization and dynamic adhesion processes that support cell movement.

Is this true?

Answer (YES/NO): YES